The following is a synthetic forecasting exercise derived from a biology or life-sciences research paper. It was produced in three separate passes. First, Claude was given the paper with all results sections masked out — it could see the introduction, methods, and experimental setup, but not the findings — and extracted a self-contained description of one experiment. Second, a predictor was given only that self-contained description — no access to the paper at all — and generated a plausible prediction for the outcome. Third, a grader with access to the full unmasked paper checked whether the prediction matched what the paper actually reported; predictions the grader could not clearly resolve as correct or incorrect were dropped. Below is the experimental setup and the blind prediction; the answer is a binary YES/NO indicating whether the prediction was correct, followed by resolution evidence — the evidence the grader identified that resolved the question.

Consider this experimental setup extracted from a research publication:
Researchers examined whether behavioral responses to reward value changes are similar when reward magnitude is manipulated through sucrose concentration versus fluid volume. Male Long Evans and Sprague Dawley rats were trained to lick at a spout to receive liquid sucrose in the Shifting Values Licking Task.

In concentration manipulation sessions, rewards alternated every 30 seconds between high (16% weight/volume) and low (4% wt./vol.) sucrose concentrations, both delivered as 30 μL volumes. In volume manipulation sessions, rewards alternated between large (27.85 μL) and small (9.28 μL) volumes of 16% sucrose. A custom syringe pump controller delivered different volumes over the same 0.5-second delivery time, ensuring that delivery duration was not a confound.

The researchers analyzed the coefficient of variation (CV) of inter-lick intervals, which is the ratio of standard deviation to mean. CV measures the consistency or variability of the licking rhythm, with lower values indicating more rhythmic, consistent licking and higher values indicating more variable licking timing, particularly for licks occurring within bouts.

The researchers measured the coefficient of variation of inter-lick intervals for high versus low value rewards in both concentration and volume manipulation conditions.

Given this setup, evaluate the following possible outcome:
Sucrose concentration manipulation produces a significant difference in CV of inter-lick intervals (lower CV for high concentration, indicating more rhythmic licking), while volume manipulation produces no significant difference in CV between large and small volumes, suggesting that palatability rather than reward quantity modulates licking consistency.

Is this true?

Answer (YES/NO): NO